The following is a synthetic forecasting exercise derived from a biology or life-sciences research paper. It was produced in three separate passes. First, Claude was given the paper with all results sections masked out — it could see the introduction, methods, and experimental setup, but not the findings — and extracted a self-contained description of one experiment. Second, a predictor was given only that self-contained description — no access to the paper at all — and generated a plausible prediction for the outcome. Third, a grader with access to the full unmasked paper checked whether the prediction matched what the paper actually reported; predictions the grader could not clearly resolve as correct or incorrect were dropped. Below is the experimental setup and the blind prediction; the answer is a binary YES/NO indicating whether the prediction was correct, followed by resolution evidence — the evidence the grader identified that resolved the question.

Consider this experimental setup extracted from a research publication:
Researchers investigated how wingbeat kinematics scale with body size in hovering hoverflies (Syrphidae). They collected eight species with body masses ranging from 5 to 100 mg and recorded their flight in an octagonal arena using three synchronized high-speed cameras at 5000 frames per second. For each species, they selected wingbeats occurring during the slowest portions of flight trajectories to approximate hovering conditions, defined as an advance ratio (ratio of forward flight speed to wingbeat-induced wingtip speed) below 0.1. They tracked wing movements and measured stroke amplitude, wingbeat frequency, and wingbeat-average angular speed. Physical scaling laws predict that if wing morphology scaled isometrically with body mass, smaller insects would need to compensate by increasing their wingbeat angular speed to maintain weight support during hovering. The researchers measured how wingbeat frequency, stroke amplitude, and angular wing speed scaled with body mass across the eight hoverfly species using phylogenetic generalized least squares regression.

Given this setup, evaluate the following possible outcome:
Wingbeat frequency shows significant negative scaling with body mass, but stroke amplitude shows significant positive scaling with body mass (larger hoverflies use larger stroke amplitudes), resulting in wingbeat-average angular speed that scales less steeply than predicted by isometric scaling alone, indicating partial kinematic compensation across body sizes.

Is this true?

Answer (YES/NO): NO